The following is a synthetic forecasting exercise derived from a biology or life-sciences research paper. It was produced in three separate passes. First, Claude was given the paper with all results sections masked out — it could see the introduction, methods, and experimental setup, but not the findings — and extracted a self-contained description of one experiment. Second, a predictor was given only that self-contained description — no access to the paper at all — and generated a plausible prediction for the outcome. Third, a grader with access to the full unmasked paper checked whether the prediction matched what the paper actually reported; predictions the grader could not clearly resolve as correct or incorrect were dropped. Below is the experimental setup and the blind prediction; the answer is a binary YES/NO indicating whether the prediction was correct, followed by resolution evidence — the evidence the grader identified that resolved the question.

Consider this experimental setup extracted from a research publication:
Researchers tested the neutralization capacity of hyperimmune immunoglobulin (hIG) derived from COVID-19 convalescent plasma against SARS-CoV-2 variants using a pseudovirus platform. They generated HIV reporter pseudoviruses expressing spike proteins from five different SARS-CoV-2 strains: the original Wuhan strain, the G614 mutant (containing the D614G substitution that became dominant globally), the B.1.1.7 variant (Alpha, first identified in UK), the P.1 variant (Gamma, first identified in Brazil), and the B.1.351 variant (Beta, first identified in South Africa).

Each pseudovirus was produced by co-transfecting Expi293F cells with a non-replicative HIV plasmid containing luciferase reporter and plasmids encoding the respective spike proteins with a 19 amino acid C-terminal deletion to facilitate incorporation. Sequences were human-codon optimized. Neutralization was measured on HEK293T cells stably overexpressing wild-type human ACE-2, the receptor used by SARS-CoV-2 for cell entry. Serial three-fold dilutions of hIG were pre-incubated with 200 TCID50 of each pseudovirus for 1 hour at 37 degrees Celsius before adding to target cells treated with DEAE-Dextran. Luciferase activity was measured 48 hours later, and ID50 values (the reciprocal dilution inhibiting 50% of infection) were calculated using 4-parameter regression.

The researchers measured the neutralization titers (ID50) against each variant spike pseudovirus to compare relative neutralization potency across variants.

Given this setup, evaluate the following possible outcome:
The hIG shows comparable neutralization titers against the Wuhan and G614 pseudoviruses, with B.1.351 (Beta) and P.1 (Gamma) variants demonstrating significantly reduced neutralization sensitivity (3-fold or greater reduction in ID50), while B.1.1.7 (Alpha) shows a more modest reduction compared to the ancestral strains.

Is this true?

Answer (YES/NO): NO